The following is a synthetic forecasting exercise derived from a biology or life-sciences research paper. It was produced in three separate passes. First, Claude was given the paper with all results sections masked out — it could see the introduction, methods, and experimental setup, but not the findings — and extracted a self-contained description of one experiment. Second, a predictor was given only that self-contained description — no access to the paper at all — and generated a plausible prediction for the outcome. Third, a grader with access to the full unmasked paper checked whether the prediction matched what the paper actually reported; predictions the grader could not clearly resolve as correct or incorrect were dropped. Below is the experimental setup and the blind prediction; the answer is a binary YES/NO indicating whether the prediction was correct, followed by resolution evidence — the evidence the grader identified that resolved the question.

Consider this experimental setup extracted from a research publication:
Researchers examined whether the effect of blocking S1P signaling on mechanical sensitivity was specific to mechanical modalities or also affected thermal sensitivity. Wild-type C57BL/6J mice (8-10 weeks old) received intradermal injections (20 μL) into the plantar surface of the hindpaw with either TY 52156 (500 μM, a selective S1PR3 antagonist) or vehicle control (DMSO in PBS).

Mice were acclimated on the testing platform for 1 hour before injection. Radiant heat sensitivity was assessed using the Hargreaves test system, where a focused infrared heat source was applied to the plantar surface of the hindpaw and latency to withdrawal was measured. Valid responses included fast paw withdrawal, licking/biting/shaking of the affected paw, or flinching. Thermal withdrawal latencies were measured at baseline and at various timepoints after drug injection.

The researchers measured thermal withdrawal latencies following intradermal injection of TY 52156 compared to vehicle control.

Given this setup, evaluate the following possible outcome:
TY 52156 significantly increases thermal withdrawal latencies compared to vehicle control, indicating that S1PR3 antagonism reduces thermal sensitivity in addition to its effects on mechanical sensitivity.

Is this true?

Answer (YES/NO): NO